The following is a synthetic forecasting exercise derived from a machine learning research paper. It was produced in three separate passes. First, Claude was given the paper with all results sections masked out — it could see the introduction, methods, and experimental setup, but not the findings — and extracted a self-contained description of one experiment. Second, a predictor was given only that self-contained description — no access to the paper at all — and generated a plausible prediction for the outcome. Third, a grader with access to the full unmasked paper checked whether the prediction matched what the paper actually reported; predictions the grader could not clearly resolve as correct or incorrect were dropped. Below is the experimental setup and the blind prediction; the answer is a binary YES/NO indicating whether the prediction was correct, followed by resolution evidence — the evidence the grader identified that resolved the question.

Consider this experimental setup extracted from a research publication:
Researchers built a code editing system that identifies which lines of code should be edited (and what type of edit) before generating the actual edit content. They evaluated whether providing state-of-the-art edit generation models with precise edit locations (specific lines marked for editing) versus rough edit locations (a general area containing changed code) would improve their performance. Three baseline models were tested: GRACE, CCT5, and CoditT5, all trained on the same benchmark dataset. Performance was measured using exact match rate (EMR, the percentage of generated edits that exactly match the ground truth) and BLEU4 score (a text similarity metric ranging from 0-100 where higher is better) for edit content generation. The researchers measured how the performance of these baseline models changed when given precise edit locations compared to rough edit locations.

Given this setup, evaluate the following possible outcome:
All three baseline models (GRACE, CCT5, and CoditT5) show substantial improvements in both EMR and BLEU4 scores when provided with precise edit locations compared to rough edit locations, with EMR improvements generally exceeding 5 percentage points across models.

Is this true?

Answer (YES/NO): NO